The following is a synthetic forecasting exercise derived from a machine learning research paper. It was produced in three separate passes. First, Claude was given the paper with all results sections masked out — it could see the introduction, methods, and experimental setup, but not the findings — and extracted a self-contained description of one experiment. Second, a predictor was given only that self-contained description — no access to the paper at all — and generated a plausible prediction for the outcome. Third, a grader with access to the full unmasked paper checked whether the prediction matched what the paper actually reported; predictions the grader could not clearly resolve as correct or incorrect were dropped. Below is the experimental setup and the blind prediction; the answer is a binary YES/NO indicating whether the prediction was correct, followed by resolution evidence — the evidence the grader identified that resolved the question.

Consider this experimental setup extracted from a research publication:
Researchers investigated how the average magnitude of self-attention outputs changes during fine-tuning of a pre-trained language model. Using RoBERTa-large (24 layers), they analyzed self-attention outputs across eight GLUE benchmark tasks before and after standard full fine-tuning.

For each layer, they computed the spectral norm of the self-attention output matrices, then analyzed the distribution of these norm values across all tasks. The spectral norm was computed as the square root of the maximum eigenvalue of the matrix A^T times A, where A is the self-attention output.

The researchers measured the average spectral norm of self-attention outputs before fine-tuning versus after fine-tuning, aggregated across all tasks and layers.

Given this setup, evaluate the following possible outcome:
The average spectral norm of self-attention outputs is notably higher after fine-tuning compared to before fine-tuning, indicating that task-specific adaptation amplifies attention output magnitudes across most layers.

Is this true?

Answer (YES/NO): YES